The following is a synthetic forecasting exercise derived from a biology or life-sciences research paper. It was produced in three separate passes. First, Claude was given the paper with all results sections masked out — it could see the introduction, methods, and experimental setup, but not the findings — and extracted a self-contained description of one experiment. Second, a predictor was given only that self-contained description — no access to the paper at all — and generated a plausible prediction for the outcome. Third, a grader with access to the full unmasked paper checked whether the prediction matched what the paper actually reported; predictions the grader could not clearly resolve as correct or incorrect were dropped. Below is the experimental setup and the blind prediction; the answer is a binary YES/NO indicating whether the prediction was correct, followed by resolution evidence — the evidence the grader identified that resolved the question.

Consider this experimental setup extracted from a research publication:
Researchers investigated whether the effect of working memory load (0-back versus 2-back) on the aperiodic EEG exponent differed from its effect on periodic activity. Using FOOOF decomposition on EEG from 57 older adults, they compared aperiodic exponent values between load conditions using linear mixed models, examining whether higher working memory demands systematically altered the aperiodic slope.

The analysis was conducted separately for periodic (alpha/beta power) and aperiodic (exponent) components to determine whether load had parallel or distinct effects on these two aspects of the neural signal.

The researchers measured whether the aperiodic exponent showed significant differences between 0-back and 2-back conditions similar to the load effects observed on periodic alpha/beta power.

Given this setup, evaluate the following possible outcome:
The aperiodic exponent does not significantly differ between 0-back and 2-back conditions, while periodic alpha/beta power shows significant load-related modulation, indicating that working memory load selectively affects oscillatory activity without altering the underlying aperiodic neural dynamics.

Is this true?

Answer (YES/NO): YES